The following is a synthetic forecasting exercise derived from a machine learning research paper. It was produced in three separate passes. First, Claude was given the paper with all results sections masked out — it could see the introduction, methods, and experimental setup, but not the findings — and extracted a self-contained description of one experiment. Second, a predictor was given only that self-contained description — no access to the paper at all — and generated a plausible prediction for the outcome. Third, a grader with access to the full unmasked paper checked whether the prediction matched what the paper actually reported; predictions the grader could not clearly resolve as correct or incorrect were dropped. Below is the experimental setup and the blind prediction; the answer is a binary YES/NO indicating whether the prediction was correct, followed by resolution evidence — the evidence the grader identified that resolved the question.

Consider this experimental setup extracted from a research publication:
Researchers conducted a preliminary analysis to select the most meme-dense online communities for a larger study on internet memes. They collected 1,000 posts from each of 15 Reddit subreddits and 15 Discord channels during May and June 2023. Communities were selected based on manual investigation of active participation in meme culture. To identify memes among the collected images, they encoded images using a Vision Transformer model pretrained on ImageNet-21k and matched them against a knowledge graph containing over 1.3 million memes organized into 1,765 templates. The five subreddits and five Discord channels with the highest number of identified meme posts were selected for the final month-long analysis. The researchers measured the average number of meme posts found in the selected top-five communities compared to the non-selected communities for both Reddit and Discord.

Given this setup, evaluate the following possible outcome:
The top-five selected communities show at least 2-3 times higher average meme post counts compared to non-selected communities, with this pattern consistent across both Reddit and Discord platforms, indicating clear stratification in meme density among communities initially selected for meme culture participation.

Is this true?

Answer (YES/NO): YES